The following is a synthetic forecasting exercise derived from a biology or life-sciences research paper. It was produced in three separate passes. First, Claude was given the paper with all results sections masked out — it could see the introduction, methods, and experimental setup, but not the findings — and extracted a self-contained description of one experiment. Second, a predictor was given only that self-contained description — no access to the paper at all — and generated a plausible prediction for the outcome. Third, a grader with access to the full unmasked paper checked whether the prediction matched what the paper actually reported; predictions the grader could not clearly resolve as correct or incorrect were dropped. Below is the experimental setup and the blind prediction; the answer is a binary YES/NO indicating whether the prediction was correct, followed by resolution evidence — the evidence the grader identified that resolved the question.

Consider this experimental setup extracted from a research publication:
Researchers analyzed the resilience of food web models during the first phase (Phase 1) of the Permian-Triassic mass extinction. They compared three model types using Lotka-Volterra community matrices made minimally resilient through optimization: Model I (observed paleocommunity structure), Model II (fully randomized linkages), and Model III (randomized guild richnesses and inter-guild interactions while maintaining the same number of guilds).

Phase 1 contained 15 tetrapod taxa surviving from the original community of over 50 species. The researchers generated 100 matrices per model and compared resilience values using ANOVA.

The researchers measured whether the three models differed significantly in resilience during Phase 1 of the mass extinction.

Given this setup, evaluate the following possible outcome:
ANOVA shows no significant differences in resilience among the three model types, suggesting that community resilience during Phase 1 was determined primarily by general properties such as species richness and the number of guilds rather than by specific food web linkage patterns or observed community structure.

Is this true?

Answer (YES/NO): YES